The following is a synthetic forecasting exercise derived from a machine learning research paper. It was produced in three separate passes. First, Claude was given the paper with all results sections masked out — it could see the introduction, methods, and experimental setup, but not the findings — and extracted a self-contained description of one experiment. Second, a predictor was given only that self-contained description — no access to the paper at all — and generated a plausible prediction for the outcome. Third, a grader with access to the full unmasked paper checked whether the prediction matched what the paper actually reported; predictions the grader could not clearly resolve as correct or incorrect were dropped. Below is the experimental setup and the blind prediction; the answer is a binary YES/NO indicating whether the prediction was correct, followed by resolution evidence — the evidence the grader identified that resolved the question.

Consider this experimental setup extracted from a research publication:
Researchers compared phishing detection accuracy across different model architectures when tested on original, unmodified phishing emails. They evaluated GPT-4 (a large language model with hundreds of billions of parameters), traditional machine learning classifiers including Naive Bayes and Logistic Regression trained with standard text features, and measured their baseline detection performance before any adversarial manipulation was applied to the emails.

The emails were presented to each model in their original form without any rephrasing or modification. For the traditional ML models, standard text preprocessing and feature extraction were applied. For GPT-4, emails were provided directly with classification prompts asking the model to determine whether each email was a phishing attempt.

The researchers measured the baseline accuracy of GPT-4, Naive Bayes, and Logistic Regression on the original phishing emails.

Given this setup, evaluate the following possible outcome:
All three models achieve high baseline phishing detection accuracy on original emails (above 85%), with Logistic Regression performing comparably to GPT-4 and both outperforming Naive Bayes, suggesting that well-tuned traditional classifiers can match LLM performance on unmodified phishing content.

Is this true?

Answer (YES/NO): NO